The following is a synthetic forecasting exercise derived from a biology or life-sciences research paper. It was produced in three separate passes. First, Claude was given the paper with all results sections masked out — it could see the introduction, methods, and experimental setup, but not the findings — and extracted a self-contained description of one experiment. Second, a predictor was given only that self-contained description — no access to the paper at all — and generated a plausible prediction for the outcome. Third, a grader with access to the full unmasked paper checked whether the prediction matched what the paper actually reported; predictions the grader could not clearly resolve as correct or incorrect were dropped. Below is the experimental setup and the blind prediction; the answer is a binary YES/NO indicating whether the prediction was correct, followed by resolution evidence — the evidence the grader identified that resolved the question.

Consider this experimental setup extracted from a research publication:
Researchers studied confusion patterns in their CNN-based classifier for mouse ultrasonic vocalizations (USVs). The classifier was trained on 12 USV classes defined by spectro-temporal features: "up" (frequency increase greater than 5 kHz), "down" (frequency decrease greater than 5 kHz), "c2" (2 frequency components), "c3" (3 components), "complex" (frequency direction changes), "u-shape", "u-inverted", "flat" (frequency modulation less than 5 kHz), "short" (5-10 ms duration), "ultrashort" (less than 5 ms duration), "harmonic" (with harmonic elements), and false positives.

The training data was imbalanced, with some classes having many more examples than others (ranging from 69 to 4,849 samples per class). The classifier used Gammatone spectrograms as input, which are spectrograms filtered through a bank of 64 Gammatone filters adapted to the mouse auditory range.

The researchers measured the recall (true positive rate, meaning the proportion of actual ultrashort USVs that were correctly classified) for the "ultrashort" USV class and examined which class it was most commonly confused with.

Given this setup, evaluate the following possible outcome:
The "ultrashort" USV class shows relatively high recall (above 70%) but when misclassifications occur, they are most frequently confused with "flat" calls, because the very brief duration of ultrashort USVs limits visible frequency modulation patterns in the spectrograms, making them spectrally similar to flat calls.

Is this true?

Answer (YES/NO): NO